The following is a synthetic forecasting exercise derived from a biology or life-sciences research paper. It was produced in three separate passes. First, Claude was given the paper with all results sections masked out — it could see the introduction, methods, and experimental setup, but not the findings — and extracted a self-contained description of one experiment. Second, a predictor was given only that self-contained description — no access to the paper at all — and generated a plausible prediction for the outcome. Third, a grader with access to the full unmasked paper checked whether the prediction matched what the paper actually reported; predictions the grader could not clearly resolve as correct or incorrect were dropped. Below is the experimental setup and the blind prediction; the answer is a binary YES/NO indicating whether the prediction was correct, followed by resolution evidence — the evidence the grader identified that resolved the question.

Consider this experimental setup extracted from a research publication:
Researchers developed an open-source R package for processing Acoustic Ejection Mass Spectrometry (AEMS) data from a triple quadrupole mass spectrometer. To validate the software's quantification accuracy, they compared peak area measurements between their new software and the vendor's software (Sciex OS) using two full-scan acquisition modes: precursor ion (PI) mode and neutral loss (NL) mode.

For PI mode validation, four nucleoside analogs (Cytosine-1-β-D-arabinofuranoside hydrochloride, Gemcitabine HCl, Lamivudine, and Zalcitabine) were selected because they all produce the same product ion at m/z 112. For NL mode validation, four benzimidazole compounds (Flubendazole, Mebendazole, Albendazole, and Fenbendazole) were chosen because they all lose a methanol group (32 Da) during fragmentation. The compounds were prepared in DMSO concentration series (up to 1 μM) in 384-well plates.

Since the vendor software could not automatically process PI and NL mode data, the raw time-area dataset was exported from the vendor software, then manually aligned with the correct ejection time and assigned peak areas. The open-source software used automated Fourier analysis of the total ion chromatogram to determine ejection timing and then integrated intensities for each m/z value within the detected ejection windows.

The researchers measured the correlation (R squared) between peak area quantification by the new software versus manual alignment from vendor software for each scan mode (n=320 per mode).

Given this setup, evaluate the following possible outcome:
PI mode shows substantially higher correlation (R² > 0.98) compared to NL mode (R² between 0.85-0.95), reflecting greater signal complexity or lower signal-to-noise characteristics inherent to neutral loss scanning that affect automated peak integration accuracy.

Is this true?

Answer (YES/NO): NO